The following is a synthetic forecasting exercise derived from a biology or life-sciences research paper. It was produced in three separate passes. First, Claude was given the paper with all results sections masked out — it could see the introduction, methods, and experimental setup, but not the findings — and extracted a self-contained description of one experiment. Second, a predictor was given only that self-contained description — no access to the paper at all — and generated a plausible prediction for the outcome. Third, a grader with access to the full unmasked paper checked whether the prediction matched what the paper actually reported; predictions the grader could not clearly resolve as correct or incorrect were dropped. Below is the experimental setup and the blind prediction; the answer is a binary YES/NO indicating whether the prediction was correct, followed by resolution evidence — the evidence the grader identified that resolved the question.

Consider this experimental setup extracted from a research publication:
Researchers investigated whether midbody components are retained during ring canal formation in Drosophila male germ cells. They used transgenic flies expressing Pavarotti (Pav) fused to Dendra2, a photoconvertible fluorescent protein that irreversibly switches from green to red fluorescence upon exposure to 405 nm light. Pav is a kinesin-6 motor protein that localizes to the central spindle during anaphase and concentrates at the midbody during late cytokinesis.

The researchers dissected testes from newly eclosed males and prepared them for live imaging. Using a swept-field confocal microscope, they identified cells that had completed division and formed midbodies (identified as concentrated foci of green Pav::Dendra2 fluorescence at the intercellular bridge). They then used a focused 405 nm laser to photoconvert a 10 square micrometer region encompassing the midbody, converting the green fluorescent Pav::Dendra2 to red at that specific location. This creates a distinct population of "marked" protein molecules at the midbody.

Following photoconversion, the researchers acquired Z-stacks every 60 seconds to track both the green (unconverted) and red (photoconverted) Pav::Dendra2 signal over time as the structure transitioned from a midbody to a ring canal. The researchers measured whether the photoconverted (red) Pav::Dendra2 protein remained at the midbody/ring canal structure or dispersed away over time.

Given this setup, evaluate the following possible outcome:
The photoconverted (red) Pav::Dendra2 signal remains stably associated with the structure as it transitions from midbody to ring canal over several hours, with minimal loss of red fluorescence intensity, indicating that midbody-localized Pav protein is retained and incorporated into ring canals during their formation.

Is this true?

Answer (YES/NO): NO